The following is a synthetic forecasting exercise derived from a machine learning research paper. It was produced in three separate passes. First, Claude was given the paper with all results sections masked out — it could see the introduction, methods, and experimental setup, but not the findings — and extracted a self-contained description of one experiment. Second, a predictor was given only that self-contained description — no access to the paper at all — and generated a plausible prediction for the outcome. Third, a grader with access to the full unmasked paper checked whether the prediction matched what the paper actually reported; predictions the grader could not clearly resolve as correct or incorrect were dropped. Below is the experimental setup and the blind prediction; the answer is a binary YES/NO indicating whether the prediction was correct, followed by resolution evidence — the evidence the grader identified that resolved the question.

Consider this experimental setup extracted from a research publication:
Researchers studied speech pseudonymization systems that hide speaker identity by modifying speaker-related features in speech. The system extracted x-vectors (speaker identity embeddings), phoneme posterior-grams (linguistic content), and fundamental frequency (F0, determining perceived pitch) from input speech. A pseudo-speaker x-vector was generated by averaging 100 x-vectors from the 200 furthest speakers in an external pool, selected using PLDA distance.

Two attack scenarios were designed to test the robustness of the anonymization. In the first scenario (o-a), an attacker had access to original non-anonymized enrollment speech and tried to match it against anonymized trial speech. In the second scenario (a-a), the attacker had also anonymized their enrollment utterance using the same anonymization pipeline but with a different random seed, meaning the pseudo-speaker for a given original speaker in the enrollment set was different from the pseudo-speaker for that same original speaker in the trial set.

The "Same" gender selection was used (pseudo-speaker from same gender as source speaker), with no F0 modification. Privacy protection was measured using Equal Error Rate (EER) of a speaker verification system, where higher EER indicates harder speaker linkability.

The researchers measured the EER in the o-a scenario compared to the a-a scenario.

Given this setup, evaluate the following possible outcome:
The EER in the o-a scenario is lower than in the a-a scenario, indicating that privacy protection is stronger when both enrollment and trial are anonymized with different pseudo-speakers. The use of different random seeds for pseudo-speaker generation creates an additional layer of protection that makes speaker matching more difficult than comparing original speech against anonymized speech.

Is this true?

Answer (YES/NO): NO